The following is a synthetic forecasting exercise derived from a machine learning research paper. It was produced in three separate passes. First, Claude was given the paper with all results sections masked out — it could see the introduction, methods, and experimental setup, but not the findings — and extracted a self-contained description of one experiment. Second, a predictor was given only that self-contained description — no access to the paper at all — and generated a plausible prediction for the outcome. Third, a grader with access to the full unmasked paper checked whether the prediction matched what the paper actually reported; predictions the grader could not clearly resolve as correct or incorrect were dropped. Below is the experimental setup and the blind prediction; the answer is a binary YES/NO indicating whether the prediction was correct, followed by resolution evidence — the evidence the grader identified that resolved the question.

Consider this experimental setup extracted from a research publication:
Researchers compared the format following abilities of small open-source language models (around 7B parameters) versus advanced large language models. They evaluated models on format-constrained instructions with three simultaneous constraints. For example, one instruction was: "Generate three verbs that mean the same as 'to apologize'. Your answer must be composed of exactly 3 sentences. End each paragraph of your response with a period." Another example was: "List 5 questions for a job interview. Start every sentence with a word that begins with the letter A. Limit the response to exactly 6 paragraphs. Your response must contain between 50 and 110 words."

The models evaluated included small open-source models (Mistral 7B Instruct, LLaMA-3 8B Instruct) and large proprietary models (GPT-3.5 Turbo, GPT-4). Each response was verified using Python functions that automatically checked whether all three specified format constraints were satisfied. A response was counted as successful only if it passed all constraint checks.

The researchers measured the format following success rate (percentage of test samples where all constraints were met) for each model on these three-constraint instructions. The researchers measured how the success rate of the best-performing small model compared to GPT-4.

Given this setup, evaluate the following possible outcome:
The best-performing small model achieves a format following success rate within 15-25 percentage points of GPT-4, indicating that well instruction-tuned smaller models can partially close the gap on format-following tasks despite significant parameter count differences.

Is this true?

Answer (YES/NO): NO